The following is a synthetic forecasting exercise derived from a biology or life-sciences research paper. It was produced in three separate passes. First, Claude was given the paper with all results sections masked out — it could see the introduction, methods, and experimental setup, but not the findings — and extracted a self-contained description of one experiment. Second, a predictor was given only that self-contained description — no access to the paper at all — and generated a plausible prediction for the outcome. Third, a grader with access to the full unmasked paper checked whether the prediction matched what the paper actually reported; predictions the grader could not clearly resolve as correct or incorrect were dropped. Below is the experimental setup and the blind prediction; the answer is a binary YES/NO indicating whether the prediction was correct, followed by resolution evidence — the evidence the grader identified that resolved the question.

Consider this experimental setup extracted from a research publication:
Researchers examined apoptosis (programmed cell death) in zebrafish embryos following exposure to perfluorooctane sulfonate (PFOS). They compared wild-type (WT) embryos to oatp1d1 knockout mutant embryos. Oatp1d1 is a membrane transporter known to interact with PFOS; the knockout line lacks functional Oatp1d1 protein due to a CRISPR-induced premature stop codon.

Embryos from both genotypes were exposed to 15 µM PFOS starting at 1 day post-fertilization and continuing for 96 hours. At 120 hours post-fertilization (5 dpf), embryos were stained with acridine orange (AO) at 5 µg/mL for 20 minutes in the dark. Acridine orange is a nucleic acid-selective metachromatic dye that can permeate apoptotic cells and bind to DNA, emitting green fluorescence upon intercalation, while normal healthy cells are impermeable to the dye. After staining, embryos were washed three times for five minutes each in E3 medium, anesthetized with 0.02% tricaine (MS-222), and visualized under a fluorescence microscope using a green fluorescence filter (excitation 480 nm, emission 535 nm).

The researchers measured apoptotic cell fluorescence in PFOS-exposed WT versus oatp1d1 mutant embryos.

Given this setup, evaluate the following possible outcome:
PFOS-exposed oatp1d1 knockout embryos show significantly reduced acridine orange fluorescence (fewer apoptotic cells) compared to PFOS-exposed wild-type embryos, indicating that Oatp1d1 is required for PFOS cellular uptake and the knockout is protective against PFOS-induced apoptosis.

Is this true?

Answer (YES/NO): NO